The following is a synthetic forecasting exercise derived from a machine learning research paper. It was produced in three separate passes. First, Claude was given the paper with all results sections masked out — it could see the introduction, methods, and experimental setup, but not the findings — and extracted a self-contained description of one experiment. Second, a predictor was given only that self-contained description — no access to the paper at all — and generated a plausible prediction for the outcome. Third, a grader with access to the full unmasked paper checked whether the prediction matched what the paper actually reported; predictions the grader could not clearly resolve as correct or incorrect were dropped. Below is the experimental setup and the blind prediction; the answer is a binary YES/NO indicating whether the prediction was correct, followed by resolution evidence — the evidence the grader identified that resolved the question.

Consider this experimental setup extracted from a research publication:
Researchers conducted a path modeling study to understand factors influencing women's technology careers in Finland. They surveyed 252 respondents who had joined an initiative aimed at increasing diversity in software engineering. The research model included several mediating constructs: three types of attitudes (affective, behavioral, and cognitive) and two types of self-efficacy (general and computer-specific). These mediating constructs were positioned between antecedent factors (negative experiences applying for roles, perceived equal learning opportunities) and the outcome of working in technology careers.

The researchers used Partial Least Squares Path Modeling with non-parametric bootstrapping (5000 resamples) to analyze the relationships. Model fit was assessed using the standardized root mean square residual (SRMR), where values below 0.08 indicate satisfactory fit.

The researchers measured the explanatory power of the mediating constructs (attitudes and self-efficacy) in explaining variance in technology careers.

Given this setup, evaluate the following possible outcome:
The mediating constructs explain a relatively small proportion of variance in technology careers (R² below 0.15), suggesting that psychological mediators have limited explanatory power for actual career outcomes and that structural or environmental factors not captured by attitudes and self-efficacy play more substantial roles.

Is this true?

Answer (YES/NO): NO